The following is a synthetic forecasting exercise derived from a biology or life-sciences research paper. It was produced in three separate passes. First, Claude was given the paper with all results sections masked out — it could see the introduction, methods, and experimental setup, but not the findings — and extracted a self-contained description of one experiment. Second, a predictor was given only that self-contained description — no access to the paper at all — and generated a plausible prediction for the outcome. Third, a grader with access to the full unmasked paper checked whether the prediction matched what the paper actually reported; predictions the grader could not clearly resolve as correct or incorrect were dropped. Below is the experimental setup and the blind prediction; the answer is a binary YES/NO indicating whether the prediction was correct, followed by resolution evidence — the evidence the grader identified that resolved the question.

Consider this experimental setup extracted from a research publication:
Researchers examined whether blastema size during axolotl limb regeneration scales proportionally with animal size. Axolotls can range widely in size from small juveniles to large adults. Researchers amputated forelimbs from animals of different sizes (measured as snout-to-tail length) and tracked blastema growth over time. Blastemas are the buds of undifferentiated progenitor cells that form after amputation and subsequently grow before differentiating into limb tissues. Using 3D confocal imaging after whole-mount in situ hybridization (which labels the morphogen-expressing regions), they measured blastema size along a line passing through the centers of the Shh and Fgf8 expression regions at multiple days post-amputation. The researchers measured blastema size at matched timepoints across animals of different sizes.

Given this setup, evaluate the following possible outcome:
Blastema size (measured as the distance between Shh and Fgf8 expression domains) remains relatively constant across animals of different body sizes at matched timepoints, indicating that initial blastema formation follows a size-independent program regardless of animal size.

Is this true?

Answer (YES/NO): NO